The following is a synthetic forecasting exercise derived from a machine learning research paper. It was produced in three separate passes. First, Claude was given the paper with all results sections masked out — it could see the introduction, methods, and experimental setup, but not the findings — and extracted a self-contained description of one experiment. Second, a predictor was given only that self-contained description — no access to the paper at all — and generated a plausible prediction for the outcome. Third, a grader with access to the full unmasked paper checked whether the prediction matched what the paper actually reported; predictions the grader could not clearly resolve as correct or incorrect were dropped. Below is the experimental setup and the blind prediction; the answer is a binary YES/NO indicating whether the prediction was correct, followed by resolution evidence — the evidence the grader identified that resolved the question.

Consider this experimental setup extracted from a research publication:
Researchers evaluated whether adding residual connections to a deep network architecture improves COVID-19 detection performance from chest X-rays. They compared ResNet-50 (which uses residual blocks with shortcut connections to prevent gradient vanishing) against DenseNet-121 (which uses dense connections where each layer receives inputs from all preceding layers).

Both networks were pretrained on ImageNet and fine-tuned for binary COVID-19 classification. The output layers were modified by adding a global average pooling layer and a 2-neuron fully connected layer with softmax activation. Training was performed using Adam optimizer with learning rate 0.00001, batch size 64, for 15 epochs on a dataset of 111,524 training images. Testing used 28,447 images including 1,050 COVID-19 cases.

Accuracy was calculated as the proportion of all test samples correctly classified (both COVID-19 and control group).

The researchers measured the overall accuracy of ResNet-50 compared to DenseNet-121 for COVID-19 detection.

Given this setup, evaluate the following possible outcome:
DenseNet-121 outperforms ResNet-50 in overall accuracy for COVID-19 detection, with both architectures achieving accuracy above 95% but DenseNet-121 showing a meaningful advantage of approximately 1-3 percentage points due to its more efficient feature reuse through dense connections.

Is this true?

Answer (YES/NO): NO